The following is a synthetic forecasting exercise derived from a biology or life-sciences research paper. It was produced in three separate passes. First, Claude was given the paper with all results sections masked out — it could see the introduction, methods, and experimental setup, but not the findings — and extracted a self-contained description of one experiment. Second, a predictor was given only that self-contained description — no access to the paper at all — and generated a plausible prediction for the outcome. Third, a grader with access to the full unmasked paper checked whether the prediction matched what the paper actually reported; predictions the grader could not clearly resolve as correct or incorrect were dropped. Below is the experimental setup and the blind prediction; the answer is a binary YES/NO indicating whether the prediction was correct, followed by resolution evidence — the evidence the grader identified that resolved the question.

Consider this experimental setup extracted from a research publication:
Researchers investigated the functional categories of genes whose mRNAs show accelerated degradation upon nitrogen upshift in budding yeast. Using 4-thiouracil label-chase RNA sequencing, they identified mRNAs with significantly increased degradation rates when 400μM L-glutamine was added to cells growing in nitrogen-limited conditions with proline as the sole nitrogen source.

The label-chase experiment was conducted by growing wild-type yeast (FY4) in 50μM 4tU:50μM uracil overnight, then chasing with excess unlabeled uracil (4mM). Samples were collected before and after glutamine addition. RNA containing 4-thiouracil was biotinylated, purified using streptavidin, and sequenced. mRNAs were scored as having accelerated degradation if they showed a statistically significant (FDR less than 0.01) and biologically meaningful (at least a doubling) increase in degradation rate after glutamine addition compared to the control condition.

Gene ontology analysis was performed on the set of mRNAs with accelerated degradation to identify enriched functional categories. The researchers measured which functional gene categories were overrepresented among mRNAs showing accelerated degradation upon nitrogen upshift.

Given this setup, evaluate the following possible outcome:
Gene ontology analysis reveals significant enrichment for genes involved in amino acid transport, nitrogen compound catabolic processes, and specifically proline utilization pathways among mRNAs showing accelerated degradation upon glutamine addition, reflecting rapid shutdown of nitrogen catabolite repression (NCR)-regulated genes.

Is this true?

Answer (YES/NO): NO